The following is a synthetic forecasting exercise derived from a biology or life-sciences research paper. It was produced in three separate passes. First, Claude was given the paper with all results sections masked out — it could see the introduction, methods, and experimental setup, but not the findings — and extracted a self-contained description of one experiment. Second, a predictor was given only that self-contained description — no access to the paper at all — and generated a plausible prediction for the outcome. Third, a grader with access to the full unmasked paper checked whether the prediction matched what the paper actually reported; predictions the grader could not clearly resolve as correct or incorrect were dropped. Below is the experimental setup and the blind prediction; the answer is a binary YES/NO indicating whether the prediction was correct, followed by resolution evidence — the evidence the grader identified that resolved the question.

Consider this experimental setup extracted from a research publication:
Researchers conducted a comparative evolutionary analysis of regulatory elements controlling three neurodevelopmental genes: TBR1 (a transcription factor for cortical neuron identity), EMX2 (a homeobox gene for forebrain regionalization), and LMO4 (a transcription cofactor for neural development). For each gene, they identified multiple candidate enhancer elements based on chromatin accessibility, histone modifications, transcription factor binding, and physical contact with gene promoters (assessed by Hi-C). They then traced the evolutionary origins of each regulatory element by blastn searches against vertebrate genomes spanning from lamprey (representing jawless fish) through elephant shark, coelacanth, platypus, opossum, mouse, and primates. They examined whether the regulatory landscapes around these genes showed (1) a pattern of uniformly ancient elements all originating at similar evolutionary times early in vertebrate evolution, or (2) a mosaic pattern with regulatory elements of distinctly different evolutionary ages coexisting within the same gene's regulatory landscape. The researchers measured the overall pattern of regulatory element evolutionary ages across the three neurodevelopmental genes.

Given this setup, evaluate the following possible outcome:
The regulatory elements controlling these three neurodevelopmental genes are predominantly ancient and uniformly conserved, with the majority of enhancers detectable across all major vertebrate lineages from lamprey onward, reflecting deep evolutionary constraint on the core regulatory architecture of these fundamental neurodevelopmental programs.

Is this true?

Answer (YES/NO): NO